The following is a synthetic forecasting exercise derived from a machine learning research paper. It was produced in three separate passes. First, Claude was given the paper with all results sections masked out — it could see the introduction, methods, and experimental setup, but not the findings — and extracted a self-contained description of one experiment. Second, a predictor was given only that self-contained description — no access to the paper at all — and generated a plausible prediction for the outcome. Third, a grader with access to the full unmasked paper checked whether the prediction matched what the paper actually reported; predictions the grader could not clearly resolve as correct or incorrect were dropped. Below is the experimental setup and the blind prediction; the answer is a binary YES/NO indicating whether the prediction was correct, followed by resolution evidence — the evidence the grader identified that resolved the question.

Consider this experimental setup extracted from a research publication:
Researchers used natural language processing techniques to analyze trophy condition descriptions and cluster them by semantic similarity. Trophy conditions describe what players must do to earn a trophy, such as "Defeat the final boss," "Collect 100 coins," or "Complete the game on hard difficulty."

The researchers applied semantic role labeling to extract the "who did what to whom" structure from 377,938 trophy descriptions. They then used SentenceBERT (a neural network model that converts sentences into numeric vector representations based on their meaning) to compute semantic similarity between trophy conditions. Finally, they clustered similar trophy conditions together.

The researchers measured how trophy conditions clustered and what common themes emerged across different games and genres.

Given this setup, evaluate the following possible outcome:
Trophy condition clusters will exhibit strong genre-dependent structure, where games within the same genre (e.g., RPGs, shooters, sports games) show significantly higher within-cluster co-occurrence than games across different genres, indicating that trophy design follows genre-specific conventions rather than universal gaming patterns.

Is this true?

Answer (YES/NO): NO